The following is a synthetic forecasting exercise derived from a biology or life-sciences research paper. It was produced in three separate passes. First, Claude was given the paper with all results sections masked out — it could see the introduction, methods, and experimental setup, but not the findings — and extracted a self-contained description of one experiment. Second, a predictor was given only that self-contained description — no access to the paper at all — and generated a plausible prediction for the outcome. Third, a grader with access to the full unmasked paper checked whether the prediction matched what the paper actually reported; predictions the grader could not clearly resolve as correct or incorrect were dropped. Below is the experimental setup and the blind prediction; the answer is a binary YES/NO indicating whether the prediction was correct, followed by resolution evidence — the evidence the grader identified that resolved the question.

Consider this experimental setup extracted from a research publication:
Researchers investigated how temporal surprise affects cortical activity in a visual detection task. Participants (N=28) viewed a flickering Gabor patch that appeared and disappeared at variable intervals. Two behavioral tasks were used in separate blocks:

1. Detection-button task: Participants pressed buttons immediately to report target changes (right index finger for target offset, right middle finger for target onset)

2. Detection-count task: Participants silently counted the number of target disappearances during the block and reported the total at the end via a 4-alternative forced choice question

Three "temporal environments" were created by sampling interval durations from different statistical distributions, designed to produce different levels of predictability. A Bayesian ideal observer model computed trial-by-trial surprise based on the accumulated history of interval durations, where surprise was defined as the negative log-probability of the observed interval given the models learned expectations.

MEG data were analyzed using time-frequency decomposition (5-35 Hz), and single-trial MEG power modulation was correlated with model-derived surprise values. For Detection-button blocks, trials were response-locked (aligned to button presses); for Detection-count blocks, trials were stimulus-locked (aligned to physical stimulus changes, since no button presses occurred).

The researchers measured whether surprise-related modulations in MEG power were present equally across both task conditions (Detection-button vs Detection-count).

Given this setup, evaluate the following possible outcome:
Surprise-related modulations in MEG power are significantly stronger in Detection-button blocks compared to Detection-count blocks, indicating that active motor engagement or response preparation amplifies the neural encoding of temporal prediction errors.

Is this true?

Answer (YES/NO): NO